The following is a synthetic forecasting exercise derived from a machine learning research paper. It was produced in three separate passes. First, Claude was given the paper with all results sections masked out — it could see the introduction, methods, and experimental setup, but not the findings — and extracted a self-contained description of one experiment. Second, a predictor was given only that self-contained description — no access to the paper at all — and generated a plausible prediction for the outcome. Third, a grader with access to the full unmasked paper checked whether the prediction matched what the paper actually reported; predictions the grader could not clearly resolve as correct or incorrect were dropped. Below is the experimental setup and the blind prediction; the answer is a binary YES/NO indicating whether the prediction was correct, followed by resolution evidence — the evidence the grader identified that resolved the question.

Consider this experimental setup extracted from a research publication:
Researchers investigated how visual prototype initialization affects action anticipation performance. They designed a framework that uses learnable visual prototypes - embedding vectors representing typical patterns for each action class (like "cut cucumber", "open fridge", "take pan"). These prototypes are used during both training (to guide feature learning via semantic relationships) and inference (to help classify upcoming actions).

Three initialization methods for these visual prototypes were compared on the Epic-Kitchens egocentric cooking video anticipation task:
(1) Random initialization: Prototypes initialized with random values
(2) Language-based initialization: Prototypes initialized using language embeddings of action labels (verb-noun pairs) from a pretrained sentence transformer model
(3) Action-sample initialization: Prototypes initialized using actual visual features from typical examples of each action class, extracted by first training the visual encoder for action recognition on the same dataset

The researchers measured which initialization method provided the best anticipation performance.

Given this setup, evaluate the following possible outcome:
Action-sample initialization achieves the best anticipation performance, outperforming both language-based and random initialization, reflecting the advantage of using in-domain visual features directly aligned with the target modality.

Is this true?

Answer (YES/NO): NO